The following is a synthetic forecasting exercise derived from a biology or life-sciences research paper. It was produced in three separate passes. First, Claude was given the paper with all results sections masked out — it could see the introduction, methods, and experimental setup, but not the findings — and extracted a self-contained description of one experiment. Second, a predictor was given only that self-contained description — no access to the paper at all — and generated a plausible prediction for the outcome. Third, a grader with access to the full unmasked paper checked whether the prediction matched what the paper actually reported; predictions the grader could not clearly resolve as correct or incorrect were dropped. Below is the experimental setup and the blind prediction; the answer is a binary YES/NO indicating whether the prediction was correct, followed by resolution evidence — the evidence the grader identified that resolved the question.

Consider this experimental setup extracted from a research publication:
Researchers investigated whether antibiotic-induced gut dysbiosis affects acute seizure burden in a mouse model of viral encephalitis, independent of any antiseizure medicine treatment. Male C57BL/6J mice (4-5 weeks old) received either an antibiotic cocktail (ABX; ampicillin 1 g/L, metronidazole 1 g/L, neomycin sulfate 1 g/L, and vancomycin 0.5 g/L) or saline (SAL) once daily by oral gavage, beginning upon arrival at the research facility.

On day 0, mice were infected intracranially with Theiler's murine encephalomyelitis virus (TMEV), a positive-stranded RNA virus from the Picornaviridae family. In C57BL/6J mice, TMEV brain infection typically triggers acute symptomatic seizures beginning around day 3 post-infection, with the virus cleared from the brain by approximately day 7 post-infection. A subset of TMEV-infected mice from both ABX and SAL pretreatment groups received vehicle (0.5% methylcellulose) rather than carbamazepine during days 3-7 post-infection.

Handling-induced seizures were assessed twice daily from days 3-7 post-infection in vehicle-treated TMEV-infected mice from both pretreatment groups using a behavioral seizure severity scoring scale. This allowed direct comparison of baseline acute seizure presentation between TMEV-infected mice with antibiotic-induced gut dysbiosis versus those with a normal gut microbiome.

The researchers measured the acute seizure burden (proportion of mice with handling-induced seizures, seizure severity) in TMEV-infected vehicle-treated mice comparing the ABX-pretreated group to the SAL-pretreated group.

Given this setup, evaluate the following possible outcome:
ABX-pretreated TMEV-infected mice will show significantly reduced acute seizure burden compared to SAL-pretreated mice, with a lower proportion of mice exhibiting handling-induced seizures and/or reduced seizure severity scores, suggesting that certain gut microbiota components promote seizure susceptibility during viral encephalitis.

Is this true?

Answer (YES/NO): YES